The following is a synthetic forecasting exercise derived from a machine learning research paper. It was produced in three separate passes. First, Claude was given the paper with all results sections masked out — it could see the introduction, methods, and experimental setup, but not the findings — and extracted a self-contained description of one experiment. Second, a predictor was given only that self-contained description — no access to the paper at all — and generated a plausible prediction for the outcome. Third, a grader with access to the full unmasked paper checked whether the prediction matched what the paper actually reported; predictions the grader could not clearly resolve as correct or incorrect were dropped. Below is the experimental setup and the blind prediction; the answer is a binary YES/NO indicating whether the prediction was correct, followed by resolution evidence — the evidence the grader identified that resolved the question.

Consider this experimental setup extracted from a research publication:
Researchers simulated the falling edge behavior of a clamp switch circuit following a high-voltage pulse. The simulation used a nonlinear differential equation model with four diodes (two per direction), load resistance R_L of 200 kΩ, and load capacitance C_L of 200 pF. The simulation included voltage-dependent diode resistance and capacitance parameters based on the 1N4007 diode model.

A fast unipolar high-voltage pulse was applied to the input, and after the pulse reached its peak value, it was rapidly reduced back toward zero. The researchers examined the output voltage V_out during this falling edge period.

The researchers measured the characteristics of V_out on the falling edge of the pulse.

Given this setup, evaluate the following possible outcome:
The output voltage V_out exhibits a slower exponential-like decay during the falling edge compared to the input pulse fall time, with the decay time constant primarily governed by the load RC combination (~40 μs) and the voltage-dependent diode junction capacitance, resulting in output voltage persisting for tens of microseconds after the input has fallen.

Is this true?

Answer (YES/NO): NO